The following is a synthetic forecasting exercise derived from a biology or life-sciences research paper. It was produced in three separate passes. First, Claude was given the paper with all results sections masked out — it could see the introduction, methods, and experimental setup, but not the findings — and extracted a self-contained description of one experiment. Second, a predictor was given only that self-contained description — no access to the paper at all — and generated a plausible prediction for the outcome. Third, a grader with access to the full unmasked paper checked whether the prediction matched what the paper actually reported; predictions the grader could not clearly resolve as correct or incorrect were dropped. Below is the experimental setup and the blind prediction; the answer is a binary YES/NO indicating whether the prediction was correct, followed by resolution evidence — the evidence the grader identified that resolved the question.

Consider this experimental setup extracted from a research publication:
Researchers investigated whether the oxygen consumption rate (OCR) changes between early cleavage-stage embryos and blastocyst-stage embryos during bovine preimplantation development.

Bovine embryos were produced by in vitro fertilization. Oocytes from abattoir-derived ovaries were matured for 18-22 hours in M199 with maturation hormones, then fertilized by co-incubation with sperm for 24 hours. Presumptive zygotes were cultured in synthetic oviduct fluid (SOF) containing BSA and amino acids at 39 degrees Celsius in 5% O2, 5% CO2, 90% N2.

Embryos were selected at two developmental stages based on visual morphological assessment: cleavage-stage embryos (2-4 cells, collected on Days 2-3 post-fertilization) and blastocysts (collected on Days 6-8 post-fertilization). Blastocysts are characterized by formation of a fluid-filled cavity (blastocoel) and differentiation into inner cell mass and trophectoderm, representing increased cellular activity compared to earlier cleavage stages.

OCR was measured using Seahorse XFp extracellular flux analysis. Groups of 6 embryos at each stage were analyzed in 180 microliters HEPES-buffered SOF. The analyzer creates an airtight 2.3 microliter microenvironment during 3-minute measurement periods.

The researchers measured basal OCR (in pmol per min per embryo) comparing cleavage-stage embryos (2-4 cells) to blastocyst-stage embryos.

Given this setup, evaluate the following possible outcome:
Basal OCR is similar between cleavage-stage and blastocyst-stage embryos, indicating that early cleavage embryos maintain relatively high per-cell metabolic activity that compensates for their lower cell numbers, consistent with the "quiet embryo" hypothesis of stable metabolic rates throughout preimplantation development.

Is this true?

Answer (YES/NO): NO